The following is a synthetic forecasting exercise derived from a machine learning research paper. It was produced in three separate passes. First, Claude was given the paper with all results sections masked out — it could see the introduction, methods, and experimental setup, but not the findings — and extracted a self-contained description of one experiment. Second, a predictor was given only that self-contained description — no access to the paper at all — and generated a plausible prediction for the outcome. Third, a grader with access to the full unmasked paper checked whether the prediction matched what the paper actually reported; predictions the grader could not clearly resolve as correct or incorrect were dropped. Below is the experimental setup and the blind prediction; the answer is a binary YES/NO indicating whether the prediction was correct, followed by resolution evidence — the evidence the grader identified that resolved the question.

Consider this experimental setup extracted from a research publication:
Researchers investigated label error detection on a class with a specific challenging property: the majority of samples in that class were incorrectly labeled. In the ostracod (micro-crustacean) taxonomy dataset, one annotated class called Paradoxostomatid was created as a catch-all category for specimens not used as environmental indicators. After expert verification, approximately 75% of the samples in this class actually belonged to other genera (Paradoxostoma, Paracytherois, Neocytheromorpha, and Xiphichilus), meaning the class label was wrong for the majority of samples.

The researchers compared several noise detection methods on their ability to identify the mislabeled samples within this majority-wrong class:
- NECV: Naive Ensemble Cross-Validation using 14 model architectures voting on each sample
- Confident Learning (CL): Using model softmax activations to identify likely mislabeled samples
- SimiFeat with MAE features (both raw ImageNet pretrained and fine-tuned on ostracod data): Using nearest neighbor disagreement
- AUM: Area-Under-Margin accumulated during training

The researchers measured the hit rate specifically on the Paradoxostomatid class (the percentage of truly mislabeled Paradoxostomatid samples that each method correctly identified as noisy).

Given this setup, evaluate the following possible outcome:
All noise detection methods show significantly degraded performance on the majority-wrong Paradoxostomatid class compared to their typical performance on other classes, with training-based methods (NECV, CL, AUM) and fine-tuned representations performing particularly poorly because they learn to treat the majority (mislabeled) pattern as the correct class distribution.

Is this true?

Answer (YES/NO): YES